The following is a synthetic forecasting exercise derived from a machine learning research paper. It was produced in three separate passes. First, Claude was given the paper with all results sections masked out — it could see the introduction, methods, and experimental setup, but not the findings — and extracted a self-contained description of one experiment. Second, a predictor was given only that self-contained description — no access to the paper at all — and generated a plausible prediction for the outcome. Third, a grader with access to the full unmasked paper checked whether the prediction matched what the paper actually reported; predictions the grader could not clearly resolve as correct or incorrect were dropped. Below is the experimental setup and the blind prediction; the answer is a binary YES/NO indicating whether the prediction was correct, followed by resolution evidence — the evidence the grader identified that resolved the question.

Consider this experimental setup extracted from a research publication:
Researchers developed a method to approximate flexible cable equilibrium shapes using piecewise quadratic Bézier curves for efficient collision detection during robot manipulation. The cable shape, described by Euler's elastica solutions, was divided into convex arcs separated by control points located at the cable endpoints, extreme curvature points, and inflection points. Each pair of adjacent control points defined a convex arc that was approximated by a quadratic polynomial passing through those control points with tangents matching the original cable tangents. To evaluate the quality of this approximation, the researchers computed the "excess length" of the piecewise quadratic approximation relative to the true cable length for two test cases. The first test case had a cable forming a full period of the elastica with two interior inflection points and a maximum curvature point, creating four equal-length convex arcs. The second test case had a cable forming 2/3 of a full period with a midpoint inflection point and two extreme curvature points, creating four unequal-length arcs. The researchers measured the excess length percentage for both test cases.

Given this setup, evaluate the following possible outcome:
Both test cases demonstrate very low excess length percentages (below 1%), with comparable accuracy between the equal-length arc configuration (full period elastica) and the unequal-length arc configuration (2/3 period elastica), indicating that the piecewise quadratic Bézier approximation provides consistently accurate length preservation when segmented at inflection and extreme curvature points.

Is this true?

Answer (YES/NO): NO